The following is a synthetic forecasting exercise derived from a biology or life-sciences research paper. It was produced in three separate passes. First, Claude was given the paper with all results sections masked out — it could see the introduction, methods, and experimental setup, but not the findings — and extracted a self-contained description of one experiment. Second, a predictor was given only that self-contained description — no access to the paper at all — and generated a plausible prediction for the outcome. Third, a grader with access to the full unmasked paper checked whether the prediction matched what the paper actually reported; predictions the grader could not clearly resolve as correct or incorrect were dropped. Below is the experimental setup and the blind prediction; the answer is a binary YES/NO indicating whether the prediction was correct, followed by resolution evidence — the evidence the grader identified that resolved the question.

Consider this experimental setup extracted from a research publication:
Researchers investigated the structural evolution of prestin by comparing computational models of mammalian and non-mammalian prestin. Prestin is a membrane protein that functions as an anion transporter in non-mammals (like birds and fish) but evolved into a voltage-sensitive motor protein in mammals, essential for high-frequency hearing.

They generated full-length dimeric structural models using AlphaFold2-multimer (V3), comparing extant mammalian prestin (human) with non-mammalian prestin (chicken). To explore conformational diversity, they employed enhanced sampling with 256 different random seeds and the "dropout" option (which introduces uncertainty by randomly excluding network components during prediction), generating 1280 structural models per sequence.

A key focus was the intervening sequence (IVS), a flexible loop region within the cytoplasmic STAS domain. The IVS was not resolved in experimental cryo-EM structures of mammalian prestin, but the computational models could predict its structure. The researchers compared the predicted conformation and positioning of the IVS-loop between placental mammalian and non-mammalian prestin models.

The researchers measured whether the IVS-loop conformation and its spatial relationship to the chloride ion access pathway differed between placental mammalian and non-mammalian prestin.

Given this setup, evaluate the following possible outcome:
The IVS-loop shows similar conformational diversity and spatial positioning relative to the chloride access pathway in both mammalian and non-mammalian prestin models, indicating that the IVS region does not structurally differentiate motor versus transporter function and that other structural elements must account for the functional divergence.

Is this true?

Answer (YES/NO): NO